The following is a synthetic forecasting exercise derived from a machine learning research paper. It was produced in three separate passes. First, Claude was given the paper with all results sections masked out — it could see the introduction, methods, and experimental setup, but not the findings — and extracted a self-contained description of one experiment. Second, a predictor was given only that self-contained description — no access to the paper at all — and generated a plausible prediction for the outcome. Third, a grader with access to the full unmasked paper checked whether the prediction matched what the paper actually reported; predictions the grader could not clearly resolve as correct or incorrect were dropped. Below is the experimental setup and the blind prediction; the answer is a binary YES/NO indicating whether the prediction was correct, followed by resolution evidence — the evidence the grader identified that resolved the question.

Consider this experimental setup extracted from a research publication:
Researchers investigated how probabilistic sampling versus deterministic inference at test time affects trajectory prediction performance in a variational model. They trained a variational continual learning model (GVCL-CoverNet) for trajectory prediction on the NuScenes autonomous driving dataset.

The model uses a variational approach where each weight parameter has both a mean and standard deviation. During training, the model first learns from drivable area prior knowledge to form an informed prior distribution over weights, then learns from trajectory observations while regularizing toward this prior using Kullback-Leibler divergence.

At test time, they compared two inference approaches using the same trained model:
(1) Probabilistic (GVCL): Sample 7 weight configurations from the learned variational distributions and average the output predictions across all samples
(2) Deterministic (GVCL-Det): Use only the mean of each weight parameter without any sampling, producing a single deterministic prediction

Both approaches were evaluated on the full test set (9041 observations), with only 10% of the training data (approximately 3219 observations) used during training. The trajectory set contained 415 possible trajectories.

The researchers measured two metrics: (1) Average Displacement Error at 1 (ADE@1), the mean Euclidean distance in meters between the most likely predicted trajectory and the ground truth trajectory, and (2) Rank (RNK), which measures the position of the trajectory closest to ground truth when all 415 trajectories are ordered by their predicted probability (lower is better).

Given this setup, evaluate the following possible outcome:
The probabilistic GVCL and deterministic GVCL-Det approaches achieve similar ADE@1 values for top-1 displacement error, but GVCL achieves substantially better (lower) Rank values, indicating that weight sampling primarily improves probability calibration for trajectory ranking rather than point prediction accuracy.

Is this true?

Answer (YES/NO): NO